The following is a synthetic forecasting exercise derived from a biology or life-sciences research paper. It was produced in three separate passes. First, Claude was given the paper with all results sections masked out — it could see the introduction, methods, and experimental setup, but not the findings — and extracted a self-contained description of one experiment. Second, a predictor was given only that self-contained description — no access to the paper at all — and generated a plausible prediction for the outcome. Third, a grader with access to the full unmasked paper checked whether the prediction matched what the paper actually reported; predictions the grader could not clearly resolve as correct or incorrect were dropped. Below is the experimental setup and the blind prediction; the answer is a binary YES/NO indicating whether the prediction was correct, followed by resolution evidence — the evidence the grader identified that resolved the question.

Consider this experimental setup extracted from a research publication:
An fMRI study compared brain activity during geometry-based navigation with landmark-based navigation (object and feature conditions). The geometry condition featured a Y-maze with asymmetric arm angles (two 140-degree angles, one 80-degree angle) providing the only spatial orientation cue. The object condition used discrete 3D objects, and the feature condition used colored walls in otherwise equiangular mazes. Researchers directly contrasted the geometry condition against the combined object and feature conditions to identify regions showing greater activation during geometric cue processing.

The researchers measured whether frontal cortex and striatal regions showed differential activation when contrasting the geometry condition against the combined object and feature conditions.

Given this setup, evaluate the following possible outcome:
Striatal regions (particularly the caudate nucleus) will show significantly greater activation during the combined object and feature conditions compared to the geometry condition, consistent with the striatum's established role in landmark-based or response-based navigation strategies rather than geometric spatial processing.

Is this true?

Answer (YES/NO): NO